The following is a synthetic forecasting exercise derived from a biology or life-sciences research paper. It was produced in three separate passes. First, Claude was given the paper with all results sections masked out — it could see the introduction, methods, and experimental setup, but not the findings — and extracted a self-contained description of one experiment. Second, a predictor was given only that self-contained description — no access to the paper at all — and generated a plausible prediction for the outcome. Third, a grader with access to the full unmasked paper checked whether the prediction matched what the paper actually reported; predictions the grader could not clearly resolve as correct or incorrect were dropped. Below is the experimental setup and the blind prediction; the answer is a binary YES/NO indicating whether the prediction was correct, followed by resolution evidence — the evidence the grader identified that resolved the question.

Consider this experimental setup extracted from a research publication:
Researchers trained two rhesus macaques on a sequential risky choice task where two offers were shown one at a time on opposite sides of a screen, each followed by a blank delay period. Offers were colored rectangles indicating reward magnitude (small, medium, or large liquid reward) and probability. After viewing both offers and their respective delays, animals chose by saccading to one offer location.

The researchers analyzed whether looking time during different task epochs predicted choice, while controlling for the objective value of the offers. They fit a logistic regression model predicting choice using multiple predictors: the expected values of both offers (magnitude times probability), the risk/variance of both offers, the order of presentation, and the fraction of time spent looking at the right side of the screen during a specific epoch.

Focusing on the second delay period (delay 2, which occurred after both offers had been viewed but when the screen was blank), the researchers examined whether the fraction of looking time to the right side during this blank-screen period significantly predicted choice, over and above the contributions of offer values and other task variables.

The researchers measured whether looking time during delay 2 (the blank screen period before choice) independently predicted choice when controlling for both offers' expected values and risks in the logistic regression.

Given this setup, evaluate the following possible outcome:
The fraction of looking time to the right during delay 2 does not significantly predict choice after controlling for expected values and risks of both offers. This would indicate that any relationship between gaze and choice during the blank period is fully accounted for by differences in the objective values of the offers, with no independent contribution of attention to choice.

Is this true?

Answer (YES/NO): NO